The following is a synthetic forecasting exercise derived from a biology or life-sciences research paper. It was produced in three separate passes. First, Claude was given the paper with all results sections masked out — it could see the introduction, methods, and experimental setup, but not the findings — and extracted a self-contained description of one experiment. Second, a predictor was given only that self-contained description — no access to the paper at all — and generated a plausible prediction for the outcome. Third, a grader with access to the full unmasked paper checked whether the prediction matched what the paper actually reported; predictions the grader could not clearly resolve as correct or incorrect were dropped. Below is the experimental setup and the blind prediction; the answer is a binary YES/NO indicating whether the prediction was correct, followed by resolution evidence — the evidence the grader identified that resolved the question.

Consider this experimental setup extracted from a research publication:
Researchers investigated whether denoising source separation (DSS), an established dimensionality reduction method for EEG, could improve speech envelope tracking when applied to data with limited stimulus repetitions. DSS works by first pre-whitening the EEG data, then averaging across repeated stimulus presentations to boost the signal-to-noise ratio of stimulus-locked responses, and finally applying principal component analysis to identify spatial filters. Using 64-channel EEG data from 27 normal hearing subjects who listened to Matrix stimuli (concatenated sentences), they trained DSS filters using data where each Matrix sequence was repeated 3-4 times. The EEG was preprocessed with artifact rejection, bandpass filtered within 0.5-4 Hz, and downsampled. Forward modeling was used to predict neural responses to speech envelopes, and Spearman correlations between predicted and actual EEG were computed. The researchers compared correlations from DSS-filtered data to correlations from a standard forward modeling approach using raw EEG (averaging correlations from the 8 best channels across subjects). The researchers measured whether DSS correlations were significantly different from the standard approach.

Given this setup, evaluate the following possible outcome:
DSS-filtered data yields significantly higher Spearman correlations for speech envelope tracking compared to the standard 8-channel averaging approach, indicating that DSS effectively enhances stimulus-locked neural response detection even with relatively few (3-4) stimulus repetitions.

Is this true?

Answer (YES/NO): NO